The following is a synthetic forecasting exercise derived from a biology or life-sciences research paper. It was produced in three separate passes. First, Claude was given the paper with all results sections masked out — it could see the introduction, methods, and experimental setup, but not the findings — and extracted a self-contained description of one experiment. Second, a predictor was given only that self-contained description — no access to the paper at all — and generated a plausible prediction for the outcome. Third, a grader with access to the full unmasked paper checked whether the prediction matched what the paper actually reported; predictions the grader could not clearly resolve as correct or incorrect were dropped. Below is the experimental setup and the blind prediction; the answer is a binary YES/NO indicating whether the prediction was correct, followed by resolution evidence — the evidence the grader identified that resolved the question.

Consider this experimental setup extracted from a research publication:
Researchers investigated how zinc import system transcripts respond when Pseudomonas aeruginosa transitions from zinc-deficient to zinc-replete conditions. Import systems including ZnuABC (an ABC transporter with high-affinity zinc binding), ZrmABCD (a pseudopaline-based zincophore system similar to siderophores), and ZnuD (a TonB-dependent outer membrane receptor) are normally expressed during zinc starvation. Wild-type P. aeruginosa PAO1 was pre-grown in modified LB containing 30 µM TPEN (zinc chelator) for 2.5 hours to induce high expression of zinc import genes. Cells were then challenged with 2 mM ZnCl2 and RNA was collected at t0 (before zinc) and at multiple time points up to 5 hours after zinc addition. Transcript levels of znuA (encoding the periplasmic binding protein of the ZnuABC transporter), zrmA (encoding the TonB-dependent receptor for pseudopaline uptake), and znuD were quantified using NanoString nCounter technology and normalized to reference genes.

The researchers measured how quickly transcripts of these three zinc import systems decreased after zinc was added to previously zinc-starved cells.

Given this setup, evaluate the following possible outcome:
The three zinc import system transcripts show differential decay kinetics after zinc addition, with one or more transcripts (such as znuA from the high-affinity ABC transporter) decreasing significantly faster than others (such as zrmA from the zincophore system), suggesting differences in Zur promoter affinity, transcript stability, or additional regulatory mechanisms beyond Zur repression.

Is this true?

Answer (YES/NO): NO